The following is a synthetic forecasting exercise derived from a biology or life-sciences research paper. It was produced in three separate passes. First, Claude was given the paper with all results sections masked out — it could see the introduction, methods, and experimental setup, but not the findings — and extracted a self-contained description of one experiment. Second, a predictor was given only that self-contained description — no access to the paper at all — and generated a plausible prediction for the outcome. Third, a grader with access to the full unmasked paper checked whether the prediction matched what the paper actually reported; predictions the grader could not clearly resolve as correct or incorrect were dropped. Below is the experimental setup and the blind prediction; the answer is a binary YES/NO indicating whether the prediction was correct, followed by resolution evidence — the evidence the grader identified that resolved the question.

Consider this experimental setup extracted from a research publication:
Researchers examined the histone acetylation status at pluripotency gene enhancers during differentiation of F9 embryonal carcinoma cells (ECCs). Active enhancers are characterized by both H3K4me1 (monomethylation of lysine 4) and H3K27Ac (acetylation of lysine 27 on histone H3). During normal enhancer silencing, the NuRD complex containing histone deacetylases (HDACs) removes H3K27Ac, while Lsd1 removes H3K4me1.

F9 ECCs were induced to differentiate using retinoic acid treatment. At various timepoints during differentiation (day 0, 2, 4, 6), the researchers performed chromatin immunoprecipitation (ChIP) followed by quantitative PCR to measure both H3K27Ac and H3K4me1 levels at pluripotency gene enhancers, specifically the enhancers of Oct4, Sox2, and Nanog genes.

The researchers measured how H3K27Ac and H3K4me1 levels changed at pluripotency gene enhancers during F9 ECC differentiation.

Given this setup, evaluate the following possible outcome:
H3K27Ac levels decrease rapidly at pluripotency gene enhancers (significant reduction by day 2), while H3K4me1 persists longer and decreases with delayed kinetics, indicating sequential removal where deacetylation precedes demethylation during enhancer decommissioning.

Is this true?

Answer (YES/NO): NO